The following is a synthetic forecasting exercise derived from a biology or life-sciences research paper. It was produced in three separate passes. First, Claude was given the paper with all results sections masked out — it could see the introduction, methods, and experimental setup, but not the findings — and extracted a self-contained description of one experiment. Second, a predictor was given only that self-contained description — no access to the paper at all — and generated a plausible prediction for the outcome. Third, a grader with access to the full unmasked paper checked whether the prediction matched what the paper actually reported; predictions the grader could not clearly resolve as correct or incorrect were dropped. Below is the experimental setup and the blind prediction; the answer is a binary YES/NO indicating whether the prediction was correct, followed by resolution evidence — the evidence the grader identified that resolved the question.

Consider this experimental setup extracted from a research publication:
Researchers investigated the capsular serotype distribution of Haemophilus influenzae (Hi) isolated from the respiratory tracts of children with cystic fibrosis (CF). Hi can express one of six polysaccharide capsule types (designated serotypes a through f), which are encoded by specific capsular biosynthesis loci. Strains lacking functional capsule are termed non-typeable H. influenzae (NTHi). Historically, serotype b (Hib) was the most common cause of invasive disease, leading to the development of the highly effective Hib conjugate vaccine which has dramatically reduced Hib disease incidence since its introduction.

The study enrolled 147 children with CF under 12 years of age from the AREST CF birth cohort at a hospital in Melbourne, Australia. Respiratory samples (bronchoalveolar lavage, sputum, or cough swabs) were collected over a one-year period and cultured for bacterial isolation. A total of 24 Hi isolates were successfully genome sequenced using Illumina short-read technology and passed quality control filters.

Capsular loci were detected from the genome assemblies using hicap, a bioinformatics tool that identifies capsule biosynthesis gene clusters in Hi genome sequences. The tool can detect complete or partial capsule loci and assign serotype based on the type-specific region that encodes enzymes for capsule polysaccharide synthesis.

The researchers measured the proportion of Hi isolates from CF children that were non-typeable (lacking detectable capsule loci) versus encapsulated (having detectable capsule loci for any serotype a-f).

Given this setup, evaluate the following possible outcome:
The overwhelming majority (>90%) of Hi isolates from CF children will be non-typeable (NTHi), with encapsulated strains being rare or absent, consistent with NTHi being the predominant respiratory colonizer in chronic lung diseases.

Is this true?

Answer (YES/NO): YES